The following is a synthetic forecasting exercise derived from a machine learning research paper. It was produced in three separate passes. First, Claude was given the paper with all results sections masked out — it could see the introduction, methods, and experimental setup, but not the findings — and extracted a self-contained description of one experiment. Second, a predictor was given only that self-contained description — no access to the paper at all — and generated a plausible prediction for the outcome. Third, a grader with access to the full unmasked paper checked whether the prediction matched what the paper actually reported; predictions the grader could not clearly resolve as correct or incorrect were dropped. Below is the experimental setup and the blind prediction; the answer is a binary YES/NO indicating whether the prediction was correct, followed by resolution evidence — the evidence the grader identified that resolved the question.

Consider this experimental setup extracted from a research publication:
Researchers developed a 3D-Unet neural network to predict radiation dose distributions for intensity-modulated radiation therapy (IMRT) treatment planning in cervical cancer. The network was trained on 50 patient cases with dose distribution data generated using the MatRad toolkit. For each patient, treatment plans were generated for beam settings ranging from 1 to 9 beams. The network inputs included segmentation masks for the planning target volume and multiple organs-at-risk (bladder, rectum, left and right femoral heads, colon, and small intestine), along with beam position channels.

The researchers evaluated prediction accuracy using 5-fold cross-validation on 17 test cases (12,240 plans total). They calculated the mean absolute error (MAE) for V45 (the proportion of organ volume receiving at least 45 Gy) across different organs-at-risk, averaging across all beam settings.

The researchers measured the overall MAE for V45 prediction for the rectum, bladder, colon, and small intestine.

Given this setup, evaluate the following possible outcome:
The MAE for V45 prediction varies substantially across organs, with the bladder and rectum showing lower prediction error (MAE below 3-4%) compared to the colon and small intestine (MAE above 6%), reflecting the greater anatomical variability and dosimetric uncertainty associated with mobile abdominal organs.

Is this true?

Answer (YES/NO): NO